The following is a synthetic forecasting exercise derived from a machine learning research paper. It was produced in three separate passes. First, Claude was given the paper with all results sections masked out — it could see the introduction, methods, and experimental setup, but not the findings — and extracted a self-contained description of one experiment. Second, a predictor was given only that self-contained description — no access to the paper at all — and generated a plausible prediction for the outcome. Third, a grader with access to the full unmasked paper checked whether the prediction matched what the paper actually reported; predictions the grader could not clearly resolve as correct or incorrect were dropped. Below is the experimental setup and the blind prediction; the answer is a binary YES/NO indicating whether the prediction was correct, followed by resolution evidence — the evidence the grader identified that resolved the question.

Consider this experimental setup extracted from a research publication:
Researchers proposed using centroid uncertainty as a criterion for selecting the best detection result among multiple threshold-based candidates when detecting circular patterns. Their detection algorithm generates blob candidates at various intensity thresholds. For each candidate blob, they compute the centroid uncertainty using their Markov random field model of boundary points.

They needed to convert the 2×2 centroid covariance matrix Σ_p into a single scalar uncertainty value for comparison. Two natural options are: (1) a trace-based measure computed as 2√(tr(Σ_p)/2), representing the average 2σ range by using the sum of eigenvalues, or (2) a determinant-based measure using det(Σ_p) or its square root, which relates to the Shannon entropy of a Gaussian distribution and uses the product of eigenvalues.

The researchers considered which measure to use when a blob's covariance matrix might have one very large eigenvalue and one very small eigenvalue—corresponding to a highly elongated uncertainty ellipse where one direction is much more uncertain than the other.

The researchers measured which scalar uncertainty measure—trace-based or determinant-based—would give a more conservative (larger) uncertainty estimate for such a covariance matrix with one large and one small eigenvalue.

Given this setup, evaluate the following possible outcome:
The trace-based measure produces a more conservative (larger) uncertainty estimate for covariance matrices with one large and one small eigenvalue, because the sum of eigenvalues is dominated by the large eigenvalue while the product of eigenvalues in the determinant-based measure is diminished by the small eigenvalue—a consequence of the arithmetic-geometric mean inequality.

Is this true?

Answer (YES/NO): YES